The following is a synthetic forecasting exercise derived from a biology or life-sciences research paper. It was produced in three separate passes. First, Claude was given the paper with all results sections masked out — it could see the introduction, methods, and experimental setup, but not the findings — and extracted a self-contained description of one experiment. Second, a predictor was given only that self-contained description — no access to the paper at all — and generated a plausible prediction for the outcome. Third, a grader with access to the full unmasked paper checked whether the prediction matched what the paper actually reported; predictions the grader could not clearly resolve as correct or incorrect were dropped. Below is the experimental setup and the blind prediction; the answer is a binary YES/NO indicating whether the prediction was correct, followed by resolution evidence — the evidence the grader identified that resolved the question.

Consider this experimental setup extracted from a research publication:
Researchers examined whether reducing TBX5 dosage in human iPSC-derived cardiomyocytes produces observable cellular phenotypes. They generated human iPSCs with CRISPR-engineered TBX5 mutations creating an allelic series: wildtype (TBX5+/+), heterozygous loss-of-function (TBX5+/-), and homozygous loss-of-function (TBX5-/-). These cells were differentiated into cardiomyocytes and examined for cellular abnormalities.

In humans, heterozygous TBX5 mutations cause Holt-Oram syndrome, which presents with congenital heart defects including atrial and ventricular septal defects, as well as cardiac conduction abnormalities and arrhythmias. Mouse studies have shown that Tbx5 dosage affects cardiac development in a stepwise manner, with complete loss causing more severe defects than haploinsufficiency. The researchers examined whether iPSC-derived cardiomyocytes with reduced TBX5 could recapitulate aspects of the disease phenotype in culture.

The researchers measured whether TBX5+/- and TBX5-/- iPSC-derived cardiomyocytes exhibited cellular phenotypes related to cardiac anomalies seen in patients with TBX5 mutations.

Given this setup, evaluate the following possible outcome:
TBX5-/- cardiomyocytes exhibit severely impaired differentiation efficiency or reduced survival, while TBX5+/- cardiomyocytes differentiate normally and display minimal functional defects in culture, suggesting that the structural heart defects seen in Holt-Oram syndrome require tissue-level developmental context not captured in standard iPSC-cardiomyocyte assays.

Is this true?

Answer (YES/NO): NO